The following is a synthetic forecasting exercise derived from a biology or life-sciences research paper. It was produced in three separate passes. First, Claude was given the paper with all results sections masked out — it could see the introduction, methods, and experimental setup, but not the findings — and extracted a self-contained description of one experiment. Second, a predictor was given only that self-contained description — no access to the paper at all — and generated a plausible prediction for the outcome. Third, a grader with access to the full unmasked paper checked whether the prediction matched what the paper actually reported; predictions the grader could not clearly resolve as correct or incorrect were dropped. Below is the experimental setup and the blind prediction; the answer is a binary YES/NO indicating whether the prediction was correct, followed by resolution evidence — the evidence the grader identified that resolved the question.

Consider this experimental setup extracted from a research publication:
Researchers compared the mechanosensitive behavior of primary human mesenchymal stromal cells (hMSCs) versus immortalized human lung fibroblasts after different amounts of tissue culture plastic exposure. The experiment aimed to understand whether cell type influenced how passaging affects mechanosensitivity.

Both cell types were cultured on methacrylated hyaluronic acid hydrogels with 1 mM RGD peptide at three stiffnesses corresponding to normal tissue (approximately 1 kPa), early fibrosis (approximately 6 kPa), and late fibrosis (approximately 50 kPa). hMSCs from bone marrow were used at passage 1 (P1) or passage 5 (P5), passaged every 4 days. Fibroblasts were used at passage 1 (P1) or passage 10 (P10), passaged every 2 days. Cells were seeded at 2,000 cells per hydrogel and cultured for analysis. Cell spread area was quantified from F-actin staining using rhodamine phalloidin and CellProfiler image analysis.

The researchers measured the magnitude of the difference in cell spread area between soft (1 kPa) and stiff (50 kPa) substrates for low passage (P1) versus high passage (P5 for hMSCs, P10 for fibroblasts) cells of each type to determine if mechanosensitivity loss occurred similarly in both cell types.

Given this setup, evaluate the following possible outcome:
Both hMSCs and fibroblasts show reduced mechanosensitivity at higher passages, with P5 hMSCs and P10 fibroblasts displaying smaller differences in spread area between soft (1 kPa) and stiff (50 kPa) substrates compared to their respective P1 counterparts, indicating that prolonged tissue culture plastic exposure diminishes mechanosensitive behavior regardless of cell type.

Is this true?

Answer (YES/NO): NO